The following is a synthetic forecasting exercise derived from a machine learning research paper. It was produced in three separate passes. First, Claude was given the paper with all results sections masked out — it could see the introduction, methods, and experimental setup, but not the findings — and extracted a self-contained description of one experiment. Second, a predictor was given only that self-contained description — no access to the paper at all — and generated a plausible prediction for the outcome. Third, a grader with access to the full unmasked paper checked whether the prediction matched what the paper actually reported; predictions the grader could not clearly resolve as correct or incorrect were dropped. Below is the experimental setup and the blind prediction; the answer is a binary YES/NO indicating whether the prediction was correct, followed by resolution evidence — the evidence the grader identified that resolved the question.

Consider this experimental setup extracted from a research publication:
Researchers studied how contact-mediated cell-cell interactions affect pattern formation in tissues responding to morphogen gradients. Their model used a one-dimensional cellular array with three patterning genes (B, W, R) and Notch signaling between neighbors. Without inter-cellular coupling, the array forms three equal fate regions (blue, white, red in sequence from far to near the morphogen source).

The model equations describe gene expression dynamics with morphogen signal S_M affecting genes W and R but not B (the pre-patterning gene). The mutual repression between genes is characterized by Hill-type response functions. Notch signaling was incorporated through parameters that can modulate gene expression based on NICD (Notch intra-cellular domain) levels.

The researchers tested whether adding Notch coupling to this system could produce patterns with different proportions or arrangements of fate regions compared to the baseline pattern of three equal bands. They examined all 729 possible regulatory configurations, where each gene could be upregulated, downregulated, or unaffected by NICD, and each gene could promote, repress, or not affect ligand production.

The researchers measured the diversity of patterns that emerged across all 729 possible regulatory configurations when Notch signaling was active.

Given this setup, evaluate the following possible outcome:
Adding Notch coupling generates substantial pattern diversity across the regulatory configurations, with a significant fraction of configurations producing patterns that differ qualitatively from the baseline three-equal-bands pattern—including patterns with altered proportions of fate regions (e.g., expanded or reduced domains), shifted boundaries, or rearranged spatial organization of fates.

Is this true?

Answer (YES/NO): YES